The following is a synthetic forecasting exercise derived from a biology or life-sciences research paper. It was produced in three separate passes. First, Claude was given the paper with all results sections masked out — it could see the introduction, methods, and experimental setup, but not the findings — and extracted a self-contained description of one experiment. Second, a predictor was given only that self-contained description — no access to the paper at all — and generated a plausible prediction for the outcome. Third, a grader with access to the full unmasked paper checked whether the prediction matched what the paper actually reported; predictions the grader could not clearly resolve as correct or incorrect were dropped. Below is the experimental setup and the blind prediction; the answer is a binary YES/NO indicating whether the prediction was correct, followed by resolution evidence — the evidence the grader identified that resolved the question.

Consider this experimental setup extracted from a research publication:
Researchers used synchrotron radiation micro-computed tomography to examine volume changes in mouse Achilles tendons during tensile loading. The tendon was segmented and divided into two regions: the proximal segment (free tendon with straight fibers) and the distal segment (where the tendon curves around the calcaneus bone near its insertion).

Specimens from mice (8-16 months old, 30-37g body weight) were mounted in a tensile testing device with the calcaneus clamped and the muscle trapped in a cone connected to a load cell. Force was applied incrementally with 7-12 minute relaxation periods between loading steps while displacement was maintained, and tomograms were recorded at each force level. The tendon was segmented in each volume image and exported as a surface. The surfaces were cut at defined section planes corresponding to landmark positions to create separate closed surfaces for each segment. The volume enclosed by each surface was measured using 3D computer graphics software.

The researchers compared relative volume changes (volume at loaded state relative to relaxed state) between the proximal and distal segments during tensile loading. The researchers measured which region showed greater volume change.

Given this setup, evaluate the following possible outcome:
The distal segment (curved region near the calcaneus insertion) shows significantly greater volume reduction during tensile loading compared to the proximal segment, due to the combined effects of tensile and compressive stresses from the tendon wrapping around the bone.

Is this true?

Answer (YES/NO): NO